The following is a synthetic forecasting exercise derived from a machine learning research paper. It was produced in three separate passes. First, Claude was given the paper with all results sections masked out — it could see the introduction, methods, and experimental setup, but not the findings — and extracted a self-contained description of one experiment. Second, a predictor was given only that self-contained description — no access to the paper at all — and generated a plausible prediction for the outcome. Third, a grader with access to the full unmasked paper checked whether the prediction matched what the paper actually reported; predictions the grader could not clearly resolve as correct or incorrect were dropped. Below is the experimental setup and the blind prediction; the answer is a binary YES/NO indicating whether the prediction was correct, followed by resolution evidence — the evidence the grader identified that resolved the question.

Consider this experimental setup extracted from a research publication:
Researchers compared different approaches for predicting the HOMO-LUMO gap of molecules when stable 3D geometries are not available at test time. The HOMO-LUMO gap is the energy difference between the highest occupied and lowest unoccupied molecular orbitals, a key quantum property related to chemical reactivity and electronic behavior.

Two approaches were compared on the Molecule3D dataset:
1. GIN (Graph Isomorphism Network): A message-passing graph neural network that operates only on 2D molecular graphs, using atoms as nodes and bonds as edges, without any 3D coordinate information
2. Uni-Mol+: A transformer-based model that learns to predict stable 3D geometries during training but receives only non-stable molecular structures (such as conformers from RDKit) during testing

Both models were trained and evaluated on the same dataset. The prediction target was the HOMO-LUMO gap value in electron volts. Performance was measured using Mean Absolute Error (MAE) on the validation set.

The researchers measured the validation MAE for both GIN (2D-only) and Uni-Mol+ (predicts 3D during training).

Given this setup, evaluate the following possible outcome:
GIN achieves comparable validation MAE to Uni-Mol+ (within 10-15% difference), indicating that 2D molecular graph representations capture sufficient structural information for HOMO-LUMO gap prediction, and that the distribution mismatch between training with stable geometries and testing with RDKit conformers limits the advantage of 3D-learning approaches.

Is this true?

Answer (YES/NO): NO